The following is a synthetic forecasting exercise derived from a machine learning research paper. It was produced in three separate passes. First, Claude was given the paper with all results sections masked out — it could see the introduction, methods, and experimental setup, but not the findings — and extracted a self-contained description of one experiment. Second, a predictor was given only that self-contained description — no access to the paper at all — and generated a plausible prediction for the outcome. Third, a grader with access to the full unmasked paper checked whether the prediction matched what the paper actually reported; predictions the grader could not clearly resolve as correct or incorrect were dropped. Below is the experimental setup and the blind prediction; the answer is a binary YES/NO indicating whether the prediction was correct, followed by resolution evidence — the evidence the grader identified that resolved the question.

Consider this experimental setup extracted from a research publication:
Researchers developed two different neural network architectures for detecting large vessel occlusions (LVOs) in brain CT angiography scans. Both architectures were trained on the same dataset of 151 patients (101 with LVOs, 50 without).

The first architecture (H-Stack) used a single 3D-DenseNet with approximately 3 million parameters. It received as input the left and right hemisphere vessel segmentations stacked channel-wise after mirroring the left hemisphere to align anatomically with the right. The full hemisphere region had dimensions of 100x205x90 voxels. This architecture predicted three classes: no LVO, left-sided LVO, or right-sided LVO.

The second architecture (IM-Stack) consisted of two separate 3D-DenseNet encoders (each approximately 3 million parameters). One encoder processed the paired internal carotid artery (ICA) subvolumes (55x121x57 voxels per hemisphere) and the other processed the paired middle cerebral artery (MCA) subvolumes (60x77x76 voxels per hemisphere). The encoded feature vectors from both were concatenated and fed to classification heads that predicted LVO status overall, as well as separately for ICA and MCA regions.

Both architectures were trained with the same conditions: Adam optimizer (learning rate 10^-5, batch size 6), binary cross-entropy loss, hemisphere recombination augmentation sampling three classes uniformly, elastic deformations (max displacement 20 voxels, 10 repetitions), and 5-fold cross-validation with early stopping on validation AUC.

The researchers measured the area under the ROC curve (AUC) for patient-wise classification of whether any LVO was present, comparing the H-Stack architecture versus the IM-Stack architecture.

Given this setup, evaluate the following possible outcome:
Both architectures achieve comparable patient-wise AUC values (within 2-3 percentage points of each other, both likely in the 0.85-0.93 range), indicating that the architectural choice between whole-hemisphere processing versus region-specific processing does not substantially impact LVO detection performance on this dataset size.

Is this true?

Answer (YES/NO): NO